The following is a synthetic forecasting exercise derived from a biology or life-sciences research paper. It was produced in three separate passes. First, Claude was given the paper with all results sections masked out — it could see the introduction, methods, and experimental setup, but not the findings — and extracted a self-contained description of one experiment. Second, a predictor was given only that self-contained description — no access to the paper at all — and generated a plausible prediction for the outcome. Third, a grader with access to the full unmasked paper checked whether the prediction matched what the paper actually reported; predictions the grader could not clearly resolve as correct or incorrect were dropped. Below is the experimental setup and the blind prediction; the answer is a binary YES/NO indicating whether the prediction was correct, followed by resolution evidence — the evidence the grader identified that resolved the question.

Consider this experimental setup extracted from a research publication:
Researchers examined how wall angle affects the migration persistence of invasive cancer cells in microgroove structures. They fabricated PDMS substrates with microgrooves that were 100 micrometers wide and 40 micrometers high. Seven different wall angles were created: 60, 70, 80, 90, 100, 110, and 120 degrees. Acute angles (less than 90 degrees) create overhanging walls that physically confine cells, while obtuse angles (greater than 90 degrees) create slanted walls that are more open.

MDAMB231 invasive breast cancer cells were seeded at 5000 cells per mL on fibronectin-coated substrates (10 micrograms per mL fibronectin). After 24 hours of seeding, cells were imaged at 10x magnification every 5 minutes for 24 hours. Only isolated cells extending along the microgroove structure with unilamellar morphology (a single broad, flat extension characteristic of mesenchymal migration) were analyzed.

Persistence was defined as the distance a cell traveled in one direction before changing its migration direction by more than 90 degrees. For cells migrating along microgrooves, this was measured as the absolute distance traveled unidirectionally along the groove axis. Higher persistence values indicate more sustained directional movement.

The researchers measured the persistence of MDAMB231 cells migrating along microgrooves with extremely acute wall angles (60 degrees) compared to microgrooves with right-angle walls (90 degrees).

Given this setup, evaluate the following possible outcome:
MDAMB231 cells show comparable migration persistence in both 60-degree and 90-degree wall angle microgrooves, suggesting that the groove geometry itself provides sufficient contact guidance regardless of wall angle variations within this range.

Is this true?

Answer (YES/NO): NO